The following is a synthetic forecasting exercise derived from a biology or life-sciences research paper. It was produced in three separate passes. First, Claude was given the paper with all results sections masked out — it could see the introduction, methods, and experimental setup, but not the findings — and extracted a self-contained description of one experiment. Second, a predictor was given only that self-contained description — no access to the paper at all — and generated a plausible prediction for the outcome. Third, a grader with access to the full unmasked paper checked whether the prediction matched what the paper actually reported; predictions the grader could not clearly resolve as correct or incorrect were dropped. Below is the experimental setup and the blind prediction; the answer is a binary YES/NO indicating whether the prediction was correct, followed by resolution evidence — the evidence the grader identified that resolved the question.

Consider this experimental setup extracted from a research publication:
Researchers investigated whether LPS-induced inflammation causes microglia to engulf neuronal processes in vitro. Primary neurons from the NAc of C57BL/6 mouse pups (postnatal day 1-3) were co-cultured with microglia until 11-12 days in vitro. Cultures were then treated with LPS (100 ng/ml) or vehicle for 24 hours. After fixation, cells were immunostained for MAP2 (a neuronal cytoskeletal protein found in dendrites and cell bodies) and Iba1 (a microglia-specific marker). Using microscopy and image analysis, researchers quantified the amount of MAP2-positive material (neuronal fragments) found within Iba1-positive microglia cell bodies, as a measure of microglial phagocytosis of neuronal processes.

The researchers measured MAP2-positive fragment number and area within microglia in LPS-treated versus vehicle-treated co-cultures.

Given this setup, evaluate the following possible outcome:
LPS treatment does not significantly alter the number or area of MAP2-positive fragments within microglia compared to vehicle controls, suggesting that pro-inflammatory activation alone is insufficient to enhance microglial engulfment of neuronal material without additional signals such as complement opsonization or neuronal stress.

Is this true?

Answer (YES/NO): NO